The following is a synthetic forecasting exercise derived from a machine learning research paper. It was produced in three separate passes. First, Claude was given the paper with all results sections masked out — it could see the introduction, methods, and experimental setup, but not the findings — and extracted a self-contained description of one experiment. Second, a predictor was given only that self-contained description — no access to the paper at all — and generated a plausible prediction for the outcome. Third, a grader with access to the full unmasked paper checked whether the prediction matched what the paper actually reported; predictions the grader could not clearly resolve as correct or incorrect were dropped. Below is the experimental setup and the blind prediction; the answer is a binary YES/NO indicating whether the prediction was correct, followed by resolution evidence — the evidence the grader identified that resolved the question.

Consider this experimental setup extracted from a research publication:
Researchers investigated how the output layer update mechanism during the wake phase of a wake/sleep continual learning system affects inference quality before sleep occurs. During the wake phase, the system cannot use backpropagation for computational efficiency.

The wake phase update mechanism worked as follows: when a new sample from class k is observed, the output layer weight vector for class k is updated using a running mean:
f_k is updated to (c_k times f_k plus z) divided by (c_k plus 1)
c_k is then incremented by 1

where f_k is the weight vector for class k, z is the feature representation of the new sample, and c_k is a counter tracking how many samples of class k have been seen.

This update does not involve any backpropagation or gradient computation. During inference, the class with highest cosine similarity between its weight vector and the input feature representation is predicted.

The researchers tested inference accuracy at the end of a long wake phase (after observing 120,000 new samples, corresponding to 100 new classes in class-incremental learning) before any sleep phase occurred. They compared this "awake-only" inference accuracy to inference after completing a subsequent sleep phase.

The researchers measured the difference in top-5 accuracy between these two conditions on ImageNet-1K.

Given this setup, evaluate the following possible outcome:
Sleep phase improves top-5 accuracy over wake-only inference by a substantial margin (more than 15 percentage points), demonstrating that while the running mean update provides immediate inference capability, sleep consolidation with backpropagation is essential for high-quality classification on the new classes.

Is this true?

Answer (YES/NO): NO